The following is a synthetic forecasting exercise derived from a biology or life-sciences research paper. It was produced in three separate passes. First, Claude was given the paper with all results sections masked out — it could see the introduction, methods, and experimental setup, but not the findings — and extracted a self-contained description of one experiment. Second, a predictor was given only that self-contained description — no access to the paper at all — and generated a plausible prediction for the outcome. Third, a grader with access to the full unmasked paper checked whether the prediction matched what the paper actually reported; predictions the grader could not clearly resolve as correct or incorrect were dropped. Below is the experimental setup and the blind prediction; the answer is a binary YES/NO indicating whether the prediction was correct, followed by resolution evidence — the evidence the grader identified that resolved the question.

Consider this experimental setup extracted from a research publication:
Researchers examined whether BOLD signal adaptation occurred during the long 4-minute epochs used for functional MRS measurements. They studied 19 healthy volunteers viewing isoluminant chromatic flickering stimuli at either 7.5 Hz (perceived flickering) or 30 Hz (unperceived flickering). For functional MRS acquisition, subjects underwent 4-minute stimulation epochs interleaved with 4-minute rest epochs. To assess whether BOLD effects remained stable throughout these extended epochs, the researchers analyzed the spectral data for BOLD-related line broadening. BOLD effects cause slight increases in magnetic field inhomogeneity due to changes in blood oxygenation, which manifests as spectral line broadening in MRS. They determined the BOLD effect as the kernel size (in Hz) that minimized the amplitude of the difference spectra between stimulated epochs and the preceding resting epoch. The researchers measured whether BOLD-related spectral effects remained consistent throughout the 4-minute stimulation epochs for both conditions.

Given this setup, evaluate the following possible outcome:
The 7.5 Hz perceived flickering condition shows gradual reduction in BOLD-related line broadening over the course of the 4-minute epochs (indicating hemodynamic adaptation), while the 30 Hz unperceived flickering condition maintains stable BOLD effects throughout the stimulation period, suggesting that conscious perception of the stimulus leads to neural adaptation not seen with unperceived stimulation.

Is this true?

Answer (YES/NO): NO